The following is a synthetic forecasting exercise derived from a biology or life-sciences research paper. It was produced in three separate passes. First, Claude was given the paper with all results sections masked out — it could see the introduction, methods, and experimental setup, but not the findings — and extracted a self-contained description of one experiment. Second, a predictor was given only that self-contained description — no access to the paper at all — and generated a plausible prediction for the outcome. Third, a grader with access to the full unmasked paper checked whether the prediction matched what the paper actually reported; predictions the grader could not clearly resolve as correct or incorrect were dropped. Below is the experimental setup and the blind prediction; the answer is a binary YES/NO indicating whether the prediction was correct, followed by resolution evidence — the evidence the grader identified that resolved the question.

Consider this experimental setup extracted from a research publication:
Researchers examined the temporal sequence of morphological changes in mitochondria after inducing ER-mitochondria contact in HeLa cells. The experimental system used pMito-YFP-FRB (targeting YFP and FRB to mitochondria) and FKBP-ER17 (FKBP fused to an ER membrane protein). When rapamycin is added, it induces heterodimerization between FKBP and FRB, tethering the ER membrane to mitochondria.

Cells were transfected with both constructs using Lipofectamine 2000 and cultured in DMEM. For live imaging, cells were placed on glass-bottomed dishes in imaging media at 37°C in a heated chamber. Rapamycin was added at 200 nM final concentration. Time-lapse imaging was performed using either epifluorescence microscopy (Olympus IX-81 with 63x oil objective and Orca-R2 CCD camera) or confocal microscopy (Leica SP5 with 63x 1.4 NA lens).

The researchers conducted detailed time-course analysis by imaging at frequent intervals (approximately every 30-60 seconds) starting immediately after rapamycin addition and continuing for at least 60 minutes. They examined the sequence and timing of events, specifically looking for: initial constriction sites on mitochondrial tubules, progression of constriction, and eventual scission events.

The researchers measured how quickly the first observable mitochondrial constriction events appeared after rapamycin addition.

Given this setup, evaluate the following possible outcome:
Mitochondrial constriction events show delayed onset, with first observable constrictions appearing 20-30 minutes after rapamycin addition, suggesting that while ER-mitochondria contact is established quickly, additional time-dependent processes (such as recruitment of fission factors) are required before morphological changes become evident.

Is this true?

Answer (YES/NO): NO